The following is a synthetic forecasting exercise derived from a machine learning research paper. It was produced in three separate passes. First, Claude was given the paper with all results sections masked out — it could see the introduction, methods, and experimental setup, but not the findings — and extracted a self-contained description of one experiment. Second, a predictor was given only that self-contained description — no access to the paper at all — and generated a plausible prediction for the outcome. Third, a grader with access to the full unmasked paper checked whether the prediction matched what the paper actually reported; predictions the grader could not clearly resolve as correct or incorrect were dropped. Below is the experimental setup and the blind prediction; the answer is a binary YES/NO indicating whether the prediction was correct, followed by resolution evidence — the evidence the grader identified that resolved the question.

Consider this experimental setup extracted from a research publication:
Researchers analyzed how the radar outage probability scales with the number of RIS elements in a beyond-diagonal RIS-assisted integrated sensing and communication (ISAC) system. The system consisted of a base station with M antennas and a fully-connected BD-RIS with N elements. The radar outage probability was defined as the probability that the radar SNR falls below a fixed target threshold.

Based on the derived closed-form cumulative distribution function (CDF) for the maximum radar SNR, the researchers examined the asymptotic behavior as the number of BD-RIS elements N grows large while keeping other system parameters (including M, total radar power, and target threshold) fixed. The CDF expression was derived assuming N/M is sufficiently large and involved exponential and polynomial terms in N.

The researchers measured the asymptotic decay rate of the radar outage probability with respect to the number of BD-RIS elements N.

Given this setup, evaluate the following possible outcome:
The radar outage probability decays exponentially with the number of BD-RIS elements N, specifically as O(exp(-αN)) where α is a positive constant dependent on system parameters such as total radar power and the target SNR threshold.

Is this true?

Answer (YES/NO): NO